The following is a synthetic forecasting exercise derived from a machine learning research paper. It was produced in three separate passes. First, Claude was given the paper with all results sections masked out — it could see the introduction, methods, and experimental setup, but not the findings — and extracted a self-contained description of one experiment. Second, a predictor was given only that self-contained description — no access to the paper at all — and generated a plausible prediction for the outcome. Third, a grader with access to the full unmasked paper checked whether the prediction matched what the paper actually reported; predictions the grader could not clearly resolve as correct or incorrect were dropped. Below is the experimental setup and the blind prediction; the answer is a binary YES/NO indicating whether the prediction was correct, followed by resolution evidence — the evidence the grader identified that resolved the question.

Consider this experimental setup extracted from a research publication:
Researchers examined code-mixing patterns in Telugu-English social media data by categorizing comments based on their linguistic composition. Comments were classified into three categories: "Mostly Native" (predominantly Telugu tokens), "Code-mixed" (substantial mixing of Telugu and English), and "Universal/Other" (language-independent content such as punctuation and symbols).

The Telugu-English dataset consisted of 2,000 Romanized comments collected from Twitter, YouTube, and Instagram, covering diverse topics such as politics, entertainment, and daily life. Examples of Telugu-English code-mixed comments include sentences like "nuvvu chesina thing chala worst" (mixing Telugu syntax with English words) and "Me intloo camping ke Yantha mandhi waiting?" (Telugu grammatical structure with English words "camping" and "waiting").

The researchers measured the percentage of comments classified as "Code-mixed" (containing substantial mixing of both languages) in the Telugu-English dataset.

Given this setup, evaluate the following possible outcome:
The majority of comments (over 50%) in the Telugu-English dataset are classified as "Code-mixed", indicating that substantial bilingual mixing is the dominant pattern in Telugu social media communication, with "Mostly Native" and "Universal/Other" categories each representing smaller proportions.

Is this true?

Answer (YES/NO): NO